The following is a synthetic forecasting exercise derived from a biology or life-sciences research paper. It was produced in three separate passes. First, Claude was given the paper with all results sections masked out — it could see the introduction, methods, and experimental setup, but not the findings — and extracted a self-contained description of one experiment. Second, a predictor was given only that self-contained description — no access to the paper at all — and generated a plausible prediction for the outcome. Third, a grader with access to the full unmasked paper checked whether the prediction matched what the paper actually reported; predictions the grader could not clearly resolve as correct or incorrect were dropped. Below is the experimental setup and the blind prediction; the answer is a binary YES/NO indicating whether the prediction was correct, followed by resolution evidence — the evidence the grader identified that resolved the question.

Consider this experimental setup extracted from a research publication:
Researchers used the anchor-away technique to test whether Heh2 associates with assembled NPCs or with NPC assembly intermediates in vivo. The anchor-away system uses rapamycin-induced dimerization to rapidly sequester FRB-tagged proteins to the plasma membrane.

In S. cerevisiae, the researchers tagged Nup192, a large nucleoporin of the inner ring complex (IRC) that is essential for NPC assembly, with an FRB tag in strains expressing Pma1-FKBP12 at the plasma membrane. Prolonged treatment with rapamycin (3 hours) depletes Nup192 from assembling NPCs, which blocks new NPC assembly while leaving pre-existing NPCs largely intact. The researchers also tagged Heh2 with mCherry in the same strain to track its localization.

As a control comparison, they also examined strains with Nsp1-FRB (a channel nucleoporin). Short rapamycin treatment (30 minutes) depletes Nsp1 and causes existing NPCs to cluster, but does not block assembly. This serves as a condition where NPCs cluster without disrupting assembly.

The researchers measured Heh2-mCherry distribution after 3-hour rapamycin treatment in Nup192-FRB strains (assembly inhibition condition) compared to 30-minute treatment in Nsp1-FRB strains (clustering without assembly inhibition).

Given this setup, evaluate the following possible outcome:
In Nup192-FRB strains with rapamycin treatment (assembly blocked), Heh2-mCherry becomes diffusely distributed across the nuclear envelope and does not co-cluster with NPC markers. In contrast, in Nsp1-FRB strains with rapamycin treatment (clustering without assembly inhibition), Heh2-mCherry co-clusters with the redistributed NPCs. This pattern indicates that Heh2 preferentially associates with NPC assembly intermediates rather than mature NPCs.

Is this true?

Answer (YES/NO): NO